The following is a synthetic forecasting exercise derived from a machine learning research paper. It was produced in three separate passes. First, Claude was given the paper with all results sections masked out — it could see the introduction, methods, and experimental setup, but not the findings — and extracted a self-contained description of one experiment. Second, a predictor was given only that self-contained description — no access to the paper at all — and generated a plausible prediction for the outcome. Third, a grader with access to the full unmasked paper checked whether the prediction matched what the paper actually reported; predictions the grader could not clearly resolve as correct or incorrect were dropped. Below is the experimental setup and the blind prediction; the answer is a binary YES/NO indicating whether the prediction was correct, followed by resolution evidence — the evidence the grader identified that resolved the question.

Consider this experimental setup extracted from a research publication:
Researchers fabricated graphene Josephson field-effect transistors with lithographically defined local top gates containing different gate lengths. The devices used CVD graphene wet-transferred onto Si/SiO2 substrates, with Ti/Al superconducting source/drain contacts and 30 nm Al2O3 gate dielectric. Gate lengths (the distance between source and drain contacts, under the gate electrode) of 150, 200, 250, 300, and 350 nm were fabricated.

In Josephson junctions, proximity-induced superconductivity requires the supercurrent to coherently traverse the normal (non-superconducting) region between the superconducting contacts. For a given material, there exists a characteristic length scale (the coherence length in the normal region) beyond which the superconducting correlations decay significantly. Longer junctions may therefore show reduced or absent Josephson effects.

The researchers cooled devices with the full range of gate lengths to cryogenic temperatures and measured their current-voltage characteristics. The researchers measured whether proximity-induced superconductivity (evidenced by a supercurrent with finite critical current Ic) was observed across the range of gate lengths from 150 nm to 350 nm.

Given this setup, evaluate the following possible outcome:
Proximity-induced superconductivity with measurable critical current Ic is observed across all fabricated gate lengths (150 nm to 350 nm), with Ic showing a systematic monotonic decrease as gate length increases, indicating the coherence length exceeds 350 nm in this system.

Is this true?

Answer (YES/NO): NO